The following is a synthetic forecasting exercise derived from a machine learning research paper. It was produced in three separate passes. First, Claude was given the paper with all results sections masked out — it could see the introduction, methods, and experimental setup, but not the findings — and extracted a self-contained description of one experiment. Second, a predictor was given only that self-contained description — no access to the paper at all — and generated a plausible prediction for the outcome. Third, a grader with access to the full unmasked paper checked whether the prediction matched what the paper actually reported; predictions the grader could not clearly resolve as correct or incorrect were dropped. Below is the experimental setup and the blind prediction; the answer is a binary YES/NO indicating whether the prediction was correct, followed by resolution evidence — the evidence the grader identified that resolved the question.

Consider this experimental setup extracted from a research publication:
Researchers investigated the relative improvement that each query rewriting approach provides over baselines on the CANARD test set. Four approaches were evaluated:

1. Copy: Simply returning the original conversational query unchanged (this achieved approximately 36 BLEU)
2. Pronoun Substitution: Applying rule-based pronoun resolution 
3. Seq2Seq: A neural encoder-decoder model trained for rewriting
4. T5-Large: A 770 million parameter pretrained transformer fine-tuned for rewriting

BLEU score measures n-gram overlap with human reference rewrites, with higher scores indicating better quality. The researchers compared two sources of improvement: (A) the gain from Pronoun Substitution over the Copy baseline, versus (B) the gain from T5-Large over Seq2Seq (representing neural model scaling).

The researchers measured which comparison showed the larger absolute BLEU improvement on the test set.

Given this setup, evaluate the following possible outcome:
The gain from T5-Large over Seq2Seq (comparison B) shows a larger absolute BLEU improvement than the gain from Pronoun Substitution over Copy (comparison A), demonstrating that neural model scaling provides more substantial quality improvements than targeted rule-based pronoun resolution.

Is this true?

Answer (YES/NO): NO